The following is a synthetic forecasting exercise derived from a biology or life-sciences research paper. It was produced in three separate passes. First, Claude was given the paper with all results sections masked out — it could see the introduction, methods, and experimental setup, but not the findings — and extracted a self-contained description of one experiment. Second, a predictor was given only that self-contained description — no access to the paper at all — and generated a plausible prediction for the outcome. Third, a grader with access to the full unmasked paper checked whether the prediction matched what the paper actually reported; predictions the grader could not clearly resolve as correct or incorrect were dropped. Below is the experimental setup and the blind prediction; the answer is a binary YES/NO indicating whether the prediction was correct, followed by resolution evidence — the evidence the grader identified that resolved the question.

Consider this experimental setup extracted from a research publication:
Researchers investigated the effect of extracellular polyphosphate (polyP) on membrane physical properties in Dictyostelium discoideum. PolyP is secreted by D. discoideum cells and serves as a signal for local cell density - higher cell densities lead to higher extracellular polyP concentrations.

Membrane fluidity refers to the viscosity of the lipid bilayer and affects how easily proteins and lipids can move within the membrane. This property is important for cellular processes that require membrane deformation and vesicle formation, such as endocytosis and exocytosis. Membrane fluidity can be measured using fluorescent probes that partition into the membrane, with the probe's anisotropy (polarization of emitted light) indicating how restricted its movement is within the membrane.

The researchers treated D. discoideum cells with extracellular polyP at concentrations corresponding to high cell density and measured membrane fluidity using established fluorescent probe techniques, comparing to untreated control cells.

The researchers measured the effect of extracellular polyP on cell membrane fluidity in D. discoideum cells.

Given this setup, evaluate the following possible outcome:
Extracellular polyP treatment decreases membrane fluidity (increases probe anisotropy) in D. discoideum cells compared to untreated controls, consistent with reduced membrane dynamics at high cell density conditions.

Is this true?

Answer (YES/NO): YES